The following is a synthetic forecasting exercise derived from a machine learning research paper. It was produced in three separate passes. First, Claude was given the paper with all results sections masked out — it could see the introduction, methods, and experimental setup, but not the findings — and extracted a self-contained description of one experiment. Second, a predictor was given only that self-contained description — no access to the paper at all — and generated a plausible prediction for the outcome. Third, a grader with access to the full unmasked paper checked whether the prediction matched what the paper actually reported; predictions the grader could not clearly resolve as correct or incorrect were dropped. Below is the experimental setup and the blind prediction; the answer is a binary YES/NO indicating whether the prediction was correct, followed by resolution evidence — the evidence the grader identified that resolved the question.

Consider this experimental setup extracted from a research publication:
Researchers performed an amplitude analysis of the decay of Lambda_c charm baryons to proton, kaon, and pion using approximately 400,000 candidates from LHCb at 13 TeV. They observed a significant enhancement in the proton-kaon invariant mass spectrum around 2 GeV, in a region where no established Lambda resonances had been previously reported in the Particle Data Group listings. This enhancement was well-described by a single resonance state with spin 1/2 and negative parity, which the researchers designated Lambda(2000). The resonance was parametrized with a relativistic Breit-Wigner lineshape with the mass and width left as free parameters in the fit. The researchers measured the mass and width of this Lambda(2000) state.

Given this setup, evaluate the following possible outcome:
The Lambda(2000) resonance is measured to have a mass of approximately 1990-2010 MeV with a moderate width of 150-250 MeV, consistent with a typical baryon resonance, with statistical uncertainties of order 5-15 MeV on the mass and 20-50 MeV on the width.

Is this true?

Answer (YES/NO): NO